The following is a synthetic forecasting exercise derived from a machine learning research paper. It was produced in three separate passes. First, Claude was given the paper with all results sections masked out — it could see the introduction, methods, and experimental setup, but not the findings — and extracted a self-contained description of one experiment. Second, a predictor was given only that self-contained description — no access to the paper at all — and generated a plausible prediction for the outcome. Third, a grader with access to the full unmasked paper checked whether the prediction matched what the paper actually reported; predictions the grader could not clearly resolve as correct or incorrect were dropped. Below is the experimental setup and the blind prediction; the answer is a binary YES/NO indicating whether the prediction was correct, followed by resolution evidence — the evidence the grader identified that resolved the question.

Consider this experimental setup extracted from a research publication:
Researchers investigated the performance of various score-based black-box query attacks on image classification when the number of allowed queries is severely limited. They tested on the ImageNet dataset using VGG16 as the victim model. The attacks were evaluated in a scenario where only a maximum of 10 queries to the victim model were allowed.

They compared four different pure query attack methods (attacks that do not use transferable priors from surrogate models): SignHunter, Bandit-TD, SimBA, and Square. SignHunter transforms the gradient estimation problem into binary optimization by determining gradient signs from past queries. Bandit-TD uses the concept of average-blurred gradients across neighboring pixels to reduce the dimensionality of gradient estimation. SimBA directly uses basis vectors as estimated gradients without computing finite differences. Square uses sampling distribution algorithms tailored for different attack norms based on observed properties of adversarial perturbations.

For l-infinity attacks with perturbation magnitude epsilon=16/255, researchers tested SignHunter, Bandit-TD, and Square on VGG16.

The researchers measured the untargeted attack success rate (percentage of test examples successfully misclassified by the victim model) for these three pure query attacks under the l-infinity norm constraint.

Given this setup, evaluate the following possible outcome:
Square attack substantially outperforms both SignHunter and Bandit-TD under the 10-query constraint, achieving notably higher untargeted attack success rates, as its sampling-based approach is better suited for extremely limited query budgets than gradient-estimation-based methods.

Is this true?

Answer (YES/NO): YES